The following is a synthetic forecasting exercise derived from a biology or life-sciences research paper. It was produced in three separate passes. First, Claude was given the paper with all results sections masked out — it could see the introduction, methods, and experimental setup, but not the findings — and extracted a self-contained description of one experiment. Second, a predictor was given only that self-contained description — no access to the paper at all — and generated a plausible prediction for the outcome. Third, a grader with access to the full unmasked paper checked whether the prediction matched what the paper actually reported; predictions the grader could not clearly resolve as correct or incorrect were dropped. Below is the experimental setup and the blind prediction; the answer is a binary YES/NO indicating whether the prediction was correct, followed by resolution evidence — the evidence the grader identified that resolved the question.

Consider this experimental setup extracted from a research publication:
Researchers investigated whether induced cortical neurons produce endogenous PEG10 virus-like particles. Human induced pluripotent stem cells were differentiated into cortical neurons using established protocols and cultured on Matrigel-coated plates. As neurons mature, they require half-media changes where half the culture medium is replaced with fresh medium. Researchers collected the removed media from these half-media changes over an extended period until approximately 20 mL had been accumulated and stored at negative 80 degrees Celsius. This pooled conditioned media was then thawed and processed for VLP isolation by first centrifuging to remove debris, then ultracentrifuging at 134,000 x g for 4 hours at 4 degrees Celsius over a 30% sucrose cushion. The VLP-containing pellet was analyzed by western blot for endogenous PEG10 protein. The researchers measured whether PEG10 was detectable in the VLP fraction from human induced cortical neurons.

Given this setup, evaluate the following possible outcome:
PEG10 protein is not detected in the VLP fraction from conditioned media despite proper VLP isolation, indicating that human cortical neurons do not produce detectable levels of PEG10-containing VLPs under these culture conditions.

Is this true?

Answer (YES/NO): NO